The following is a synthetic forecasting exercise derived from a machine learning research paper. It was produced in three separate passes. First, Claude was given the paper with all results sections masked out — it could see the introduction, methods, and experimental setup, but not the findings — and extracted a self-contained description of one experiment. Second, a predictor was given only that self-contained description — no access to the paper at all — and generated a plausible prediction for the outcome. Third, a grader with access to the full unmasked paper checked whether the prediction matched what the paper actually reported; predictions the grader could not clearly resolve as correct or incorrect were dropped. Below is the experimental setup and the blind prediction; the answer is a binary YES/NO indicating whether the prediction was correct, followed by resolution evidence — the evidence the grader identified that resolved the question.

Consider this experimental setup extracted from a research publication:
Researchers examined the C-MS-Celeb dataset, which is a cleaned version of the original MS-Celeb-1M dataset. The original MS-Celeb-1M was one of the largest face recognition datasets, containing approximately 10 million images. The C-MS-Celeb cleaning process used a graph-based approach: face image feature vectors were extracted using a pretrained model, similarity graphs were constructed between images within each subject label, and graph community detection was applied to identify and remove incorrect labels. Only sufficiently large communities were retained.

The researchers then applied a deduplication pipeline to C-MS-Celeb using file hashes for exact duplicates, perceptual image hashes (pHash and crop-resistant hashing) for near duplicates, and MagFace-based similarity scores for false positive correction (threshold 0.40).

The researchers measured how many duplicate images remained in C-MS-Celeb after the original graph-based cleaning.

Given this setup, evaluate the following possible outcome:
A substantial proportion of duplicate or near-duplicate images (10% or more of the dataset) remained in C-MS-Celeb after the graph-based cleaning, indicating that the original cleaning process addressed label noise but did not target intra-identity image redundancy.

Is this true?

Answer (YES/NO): YES